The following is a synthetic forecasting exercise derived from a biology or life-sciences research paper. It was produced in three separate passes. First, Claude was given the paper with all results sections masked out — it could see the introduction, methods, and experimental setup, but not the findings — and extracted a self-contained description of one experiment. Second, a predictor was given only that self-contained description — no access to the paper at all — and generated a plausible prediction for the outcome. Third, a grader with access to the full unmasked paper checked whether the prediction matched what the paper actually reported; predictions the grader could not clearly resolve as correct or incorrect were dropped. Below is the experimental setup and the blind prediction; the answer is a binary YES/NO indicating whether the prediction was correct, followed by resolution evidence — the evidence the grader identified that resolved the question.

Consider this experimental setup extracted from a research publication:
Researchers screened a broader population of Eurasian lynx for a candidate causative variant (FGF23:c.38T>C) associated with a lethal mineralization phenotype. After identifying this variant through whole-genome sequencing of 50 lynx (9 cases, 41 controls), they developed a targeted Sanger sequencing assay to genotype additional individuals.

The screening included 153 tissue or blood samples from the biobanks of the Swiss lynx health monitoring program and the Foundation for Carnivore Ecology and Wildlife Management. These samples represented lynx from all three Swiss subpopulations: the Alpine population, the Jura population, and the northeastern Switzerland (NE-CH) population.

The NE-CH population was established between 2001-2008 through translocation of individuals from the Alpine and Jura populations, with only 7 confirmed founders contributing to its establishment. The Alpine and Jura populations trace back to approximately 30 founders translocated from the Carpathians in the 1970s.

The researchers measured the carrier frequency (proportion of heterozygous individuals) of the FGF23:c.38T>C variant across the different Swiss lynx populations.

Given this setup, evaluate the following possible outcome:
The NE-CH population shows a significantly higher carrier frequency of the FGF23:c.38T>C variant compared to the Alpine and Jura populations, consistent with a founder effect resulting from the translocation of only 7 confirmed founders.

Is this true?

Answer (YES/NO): YES